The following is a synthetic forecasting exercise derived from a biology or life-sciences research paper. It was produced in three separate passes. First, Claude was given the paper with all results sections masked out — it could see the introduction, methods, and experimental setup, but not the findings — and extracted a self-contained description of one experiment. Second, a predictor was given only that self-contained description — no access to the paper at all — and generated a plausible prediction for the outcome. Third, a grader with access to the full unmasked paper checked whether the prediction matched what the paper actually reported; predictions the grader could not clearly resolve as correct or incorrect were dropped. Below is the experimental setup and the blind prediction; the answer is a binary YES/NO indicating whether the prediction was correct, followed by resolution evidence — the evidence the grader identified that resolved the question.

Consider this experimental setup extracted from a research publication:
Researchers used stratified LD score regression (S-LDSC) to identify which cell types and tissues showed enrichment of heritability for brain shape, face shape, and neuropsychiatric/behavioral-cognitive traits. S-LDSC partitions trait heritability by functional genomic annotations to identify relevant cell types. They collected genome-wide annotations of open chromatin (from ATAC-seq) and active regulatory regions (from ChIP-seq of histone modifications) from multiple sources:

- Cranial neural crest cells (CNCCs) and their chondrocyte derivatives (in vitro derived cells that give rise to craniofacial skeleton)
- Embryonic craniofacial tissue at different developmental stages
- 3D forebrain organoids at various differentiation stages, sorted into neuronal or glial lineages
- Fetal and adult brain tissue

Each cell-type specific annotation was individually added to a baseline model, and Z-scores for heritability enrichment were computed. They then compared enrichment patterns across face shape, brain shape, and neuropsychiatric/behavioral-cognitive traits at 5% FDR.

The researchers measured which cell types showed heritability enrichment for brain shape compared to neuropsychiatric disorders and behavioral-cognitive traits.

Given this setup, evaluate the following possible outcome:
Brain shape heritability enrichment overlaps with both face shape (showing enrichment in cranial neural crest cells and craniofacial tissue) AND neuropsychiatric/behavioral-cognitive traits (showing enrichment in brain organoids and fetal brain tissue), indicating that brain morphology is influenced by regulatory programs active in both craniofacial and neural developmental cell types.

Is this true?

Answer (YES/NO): YES